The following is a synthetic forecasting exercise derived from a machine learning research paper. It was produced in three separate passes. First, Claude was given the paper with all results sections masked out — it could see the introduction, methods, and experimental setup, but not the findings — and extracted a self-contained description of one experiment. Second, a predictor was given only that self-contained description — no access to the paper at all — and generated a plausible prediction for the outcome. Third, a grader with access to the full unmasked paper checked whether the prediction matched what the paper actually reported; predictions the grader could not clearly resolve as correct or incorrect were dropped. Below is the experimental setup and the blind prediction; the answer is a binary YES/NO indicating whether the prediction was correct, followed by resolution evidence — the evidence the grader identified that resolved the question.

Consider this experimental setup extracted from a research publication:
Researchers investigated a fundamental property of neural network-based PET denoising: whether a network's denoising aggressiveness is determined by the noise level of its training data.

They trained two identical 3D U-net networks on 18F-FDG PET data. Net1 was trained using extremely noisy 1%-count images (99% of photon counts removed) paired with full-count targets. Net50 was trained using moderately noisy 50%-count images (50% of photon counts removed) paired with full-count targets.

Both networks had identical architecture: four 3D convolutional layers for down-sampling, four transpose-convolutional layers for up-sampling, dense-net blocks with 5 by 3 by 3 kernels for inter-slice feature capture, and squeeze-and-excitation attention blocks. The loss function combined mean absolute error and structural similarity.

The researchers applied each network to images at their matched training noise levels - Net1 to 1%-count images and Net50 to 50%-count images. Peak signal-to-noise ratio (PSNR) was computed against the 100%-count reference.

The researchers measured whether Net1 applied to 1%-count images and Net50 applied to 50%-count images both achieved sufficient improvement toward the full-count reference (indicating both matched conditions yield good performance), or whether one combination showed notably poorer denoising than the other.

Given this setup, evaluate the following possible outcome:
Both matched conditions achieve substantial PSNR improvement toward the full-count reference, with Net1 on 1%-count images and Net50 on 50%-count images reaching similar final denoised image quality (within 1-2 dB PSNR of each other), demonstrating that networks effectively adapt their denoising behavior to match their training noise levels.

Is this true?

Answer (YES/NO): NO